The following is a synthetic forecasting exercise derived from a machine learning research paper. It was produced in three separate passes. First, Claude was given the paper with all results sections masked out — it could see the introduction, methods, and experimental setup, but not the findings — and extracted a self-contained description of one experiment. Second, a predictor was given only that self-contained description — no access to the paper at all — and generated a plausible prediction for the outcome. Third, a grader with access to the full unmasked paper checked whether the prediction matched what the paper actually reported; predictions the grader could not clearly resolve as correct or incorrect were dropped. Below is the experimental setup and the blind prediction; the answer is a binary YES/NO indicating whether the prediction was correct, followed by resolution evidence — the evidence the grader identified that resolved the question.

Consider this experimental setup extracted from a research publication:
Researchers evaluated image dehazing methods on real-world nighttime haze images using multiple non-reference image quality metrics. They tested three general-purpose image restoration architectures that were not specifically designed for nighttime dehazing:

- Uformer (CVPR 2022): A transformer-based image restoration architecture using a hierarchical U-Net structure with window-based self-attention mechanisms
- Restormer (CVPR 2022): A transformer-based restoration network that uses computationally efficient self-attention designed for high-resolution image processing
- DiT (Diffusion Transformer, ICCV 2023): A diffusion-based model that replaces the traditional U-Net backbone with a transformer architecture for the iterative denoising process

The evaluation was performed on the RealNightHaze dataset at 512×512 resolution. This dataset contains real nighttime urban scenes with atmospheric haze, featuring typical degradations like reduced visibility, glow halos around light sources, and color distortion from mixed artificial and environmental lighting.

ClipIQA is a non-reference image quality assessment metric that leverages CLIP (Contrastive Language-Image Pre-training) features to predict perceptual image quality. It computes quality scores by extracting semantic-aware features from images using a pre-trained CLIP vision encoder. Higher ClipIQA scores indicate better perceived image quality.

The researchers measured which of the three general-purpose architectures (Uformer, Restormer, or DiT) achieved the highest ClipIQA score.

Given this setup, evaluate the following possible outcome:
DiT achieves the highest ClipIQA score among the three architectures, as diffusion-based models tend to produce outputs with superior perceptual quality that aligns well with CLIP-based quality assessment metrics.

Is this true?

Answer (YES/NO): YES